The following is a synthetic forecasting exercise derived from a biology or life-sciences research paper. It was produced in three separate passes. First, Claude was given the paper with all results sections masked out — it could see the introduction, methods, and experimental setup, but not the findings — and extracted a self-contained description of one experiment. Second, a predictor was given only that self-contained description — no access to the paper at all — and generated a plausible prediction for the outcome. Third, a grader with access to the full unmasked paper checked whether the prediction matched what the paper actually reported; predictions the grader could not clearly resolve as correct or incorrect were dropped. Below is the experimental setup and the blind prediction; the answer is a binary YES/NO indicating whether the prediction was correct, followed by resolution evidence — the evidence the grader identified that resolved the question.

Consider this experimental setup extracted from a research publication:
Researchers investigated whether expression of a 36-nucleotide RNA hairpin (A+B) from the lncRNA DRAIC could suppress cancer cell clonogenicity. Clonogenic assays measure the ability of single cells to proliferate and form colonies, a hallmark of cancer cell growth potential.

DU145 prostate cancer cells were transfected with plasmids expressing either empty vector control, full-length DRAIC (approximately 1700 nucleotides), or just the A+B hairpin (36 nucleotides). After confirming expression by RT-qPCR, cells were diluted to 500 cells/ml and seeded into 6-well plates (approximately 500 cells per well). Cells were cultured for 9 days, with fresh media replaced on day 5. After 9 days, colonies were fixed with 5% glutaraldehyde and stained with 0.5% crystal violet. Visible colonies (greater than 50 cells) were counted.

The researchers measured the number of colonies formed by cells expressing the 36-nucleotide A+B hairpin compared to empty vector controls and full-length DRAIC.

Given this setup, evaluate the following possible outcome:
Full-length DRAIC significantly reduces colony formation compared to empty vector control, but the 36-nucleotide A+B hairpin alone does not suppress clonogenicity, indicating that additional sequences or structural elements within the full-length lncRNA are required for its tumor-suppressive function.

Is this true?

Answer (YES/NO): NO